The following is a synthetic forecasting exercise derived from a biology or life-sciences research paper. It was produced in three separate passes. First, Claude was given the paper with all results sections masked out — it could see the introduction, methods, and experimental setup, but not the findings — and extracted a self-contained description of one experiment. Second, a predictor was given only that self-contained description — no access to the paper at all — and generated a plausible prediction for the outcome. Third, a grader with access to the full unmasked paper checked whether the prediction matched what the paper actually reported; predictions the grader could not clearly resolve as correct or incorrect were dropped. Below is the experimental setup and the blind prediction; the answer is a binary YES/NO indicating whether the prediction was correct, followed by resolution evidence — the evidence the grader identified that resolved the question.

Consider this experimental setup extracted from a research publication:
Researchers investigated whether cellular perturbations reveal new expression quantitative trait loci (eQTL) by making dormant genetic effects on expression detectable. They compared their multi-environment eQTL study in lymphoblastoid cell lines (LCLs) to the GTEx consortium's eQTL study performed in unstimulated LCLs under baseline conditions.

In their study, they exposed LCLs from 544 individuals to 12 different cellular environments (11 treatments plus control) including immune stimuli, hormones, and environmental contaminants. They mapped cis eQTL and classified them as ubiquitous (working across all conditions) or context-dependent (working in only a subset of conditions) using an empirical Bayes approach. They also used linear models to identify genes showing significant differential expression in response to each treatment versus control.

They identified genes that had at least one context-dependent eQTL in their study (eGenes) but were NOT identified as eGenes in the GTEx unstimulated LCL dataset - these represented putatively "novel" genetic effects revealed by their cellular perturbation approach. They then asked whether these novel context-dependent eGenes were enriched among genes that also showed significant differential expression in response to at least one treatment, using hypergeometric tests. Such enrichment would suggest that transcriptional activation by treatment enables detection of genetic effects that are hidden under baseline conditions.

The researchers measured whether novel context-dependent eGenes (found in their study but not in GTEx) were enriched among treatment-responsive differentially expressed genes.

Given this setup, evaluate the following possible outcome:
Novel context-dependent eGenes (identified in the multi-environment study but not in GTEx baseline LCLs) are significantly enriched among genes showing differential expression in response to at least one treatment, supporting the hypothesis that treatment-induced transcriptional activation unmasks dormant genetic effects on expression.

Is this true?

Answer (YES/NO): YES